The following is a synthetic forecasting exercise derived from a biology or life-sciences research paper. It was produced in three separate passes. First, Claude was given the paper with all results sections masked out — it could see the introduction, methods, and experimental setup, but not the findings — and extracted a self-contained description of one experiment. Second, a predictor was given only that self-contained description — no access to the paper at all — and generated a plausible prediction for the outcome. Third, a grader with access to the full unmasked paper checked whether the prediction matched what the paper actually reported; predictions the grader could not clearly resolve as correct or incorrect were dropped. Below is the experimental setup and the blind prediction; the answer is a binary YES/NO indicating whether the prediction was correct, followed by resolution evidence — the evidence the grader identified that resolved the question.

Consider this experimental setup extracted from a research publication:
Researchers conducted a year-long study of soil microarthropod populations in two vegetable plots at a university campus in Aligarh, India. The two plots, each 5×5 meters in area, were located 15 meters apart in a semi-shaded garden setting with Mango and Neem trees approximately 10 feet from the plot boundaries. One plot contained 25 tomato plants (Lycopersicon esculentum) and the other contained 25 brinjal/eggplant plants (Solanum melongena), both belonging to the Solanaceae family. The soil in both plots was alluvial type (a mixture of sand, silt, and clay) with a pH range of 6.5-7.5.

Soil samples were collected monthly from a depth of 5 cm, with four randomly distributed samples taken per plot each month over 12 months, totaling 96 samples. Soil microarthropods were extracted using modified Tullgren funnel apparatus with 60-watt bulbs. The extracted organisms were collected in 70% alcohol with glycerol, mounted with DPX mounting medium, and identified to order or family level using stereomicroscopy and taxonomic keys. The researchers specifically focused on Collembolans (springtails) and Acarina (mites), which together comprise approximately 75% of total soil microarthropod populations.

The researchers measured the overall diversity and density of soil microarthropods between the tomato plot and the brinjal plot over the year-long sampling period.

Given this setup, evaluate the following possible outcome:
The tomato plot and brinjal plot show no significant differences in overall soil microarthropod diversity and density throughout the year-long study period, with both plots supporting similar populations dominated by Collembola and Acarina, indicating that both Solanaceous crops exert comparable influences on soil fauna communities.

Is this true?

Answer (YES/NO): NO